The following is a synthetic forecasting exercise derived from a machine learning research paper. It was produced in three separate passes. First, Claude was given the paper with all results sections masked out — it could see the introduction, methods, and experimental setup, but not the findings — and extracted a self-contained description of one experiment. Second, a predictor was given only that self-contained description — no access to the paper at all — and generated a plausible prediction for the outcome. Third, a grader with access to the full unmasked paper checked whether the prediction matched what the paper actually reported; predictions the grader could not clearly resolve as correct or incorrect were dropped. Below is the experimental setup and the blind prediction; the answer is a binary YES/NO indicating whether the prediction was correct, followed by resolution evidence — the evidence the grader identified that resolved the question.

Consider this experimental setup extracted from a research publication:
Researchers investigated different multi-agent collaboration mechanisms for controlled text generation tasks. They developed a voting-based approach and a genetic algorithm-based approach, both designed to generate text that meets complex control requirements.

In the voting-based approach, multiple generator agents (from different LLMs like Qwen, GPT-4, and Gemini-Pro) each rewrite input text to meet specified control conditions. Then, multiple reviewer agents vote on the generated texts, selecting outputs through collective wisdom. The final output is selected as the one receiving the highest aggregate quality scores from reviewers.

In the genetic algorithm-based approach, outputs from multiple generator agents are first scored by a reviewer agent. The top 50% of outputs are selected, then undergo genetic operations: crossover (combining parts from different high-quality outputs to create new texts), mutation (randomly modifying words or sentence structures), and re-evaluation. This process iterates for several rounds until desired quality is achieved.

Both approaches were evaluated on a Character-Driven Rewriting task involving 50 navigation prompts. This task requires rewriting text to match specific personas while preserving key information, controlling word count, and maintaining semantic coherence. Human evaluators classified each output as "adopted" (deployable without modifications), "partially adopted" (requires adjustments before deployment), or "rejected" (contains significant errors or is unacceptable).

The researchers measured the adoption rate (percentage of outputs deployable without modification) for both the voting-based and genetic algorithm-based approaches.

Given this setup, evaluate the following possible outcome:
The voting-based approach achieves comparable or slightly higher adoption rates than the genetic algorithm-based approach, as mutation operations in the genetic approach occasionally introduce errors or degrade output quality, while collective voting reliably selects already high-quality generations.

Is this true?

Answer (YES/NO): NO